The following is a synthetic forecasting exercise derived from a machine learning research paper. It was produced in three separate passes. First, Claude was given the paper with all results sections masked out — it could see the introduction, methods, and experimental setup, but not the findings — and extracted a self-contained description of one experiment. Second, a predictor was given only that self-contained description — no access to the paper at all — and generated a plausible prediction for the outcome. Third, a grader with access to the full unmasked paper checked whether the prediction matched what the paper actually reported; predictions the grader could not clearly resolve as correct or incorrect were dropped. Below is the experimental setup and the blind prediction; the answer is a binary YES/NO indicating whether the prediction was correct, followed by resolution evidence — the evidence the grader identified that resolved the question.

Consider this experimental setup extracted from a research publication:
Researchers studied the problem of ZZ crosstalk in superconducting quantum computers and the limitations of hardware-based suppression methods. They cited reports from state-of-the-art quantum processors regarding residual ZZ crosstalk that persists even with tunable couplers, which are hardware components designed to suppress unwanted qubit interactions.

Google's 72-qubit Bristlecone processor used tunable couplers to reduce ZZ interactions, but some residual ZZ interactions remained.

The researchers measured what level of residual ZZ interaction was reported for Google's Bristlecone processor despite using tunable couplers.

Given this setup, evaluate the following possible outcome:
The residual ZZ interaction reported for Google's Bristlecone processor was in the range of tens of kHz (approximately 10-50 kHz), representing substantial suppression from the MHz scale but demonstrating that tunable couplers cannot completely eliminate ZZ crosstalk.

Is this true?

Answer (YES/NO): YES